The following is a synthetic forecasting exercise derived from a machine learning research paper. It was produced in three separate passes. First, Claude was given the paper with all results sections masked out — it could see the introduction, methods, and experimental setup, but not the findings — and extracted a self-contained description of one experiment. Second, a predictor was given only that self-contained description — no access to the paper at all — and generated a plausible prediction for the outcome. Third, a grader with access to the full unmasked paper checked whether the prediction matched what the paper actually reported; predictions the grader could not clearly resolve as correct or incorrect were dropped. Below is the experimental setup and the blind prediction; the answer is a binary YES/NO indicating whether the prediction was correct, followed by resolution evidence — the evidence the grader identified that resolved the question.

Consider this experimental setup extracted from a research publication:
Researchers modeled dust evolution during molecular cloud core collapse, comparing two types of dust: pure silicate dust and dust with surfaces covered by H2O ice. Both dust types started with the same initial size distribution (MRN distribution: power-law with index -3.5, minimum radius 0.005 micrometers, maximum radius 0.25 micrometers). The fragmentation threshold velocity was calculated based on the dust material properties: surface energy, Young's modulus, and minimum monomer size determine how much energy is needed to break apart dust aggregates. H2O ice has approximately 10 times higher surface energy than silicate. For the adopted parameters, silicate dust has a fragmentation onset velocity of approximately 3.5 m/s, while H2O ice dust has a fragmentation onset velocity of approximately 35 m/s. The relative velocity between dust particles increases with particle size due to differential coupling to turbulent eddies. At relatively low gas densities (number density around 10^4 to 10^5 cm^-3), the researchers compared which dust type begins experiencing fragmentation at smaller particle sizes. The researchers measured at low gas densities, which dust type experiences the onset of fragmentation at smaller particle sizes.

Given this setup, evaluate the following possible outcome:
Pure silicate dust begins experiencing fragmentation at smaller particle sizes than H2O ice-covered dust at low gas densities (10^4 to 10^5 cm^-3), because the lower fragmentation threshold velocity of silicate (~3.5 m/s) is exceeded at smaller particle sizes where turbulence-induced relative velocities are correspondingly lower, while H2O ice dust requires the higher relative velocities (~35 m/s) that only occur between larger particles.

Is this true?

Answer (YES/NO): YES